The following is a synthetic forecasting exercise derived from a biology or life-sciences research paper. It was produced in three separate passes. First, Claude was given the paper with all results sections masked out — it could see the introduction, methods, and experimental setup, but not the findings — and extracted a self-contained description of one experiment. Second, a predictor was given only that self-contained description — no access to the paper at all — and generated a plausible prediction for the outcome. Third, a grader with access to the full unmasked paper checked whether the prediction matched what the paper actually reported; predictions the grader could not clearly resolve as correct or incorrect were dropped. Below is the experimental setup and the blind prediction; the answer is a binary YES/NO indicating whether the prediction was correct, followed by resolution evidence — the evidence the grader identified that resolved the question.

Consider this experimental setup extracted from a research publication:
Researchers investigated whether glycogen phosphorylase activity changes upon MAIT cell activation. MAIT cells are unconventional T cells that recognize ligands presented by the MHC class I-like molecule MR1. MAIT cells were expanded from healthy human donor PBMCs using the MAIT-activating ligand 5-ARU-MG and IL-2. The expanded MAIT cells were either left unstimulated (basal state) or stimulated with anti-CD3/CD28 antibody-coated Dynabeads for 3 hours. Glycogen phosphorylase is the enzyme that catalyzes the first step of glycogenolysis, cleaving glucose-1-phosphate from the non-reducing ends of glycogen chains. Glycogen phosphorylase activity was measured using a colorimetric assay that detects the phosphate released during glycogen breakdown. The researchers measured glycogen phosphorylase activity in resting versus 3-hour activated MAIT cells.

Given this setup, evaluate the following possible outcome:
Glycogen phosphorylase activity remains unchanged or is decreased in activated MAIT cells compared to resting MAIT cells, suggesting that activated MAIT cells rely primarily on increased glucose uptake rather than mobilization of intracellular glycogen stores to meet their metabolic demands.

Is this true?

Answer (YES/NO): NO